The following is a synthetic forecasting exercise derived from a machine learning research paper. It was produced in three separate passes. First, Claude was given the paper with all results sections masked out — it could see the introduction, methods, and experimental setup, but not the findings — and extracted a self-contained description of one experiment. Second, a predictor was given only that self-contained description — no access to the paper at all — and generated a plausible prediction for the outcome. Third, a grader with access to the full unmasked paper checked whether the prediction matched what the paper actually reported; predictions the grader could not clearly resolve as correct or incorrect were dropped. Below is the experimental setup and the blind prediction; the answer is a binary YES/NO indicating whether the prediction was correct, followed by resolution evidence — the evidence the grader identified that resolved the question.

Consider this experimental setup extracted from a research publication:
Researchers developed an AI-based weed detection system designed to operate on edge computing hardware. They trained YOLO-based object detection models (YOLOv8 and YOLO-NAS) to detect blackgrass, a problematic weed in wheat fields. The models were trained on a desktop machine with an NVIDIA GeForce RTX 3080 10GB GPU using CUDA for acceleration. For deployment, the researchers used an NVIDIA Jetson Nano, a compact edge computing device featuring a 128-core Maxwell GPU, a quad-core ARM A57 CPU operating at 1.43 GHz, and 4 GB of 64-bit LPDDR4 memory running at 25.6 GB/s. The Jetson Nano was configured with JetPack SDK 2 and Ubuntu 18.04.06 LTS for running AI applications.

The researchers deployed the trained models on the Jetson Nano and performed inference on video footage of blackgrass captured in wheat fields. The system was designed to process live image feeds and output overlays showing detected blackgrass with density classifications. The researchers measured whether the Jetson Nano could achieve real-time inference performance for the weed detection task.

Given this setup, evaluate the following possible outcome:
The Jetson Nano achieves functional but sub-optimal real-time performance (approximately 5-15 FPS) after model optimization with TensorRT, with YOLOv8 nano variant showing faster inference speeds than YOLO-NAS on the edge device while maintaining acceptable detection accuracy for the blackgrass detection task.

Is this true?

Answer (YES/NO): NO